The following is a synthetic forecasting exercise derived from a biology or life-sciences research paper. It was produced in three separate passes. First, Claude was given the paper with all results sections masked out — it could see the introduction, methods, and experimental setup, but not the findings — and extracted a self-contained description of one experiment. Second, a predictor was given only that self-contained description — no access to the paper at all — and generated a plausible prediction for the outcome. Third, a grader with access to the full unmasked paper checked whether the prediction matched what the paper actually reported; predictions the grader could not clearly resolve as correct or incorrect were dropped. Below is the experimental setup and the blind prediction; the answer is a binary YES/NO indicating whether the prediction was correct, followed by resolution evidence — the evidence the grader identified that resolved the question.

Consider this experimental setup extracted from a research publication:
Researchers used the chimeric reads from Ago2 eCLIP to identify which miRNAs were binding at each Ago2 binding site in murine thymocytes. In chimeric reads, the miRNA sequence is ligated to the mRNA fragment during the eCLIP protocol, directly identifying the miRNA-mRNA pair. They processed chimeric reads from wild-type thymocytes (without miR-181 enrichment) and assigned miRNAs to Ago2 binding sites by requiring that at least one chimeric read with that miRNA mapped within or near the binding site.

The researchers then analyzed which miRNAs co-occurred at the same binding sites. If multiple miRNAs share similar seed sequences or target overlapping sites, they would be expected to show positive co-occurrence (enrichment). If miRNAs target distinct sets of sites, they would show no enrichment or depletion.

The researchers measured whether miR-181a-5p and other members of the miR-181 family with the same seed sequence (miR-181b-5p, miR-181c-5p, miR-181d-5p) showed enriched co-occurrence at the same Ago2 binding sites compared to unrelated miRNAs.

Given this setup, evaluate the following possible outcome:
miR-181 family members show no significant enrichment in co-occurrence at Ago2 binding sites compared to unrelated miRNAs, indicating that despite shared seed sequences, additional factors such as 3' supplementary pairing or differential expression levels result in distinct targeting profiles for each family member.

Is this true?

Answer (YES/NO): NO